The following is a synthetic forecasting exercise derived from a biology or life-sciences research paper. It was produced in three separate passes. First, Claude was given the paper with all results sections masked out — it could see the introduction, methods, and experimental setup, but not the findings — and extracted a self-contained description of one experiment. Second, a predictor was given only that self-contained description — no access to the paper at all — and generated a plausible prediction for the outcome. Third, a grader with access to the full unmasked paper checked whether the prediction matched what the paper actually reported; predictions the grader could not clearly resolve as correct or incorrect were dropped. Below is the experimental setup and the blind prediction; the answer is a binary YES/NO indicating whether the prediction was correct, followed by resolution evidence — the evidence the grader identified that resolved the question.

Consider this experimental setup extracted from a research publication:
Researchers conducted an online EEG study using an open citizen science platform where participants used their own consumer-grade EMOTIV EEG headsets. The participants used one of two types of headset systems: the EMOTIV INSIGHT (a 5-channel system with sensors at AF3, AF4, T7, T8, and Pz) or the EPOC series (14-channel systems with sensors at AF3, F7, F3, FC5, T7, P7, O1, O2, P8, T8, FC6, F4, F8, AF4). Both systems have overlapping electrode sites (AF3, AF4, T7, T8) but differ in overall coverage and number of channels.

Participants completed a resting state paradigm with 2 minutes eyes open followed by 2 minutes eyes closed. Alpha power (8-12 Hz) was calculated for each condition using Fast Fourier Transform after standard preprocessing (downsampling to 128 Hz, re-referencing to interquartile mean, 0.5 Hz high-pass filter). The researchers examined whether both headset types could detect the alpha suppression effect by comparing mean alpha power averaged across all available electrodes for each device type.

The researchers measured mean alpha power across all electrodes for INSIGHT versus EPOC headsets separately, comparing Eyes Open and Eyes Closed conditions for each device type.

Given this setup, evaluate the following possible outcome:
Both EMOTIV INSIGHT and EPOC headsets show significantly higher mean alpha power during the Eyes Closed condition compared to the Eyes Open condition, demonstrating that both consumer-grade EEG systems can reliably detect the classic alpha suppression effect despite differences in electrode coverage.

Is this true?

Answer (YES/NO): YES